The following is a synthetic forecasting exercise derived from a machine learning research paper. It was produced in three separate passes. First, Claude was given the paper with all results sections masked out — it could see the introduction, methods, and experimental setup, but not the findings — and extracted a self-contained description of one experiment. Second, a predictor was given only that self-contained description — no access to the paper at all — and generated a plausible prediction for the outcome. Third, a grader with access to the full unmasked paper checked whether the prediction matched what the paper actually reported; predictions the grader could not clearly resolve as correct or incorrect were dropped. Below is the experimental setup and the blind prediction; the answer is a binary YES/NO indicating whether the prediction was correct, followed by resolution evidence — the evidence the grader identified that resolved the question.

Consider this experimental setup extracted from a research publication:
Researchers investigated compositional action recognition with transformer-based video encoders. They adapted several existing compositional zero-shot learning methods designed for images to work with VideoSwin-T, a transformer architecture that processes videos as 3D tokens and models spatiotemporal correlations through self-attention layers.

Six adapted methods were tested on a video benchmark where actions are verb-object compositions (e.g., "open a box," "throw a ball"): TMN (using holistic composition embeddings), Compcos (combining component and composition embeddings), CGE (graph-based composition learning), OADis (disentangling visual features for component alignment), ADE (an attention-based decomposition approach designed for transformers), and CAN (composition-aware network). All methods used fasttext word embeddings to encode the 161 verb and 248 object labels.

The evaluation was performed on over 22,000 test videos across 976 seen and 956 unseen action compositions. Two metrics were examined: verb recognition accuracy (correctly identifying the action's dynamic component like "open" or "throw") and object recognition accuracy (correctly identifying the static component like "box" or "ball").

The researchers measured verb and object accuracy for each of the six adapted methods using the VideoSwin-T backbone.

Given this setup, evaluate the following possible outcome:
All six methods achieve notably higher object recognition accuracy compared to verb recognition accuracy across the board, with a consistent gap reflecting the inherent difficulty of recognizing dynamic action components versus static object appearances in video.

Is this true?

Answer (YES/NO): YES